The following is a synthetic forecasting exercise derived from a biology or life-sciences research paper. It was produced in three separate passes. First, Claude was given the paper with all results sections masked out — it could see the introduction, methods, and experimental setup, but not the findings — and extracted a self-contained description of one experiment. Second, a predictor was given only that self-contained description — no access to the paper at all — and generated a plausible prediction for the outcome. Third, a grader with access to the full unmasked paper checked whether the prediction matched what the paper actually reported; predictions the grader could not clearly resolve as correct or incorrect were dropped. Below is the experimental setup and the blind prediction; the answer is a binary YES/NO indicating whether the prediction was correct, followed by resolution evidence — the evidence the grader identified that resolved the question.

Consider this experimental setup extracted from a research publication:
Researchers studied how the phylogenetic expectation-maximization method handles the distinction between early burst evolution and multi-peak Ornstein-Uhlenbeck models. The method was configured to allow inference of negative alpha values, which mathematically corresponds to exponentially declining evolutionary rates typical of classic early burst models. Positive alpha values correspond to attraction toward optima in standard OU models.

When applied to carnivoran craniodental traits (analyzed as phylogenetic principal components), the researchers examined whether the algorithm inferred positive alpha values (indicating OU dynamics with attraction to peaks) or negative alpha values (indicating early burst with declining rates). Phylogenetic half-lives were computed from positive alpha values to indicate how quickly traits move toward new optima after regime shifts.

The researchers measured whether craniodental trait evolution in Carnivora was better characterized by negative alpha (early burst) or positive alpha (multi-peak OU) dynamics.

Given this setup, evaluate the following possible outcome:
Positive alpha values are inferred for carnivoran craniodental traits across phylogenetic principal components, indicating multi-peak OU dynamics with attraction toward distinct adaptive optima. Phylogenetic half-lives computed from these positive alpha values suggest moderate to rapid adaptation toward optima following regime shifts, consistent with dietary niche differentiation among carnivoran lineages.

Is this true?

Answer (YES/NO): YES